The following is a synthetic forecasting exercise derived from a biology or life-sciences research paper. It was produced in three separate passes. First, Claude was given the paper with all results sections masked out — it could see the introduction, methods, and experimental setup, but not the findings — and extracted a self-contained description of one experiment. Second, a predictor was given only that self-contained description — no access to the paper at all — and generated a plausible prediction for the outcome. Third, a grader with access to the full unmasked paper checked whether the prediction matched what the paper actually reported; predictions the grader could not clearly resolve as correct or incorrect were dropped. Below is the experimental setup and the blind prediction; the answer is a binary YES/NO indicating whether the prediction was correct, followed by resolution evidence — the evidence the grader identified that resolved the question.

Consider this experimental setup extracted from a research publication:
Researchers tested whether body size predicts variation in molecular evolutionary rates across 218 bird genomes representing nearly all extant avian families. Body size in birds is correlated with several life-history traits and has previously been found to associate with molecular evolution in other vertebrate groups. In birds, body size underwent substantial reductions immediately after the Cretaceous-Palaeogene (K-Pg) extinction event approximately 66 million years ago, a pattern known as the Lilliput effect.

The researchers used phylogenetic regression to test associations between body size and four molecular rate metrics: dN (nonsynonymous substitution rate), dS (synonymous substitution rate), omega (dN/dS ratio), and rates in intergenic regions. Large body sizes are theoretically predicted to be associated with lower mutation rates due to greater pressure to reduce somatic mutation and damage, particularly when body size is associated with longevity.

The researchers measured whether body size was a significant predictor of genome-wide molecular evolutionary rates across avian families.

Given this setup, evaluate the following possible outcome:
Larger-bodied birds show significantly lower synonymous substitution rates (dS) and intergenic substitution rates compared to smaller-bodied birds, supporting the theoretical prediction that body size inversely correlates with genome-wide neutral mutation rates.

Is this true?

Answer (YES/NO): NO